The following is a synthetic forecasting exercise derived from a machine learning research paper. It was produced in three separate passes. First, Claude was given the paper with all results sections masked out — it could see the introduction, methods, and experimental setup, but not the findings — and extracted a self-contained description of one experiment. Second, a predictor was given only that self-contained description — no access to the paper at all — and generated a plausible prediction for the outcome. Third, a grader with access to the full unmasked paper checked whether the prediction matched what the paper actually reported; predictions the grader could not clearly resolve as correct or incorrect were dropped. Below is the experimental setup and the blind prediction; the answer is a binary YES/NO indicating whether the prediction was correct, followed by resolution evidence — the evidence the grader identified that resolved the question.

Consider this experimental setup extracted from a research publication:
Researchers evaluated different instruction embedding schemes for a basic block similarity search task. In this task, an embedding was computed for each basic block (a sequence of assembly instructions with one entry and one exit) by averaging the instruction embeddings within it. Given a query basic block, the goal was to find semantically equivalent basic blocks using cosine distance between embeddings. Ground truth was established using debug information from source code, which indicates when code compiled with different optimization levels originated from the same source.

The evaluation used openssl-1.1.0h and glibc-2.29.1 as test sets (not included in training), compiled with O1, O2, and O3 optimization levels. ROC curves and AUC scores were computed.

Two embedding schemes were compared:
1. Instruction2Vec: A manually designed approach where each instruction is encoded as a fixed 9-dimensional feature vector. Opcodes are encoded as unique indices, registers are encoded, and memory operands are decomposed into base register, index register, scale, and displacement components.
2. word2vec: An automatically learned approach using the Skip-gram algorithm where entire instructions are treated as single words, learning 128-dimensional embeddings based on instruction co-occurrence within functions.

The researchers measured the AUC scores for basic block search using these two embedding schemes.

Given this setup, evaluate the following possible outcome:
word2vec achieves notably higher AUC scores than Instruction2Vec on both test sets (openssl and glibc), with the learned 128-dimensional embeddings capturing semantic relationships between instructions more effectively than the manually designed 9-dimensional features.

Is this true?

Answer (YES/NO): NO